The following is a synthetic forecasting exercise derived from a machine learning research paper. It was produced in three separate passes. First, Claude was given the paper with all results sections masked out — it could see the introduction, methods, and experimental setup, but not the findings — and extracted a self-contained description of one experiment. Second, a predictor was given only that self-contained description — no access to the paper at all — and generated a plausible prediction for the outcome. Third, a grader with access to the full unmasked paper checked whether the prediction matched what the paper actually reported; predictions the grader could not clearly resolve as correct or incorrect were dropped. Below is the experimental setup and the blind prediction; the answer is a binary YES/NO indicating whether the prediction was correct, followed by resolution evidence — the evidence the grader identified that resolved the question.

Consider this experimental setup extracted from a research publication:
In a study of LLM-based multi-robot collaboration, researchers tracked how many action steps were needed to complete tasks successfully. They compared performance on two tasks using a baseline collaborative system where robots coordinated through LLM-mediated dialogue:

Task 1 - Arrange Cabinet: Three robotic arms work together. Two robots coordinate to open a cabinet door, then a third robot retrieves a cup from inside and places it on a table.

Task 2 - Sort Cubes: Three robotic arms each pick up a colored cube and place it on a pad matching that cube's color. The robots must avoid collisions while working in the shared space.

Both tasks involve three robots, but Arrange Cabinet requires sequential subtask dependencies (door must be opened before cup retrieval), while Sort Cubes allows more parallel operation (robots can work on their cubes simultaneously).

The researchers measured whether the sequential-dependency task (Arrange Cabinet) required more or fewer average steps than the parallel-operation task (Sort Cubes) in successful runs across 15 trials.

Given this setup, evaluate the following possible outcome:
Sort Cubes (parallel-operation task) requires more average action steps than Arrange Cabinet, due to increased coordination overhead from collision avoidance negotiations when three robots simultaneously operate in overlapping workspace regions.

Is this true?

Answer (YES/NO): NO